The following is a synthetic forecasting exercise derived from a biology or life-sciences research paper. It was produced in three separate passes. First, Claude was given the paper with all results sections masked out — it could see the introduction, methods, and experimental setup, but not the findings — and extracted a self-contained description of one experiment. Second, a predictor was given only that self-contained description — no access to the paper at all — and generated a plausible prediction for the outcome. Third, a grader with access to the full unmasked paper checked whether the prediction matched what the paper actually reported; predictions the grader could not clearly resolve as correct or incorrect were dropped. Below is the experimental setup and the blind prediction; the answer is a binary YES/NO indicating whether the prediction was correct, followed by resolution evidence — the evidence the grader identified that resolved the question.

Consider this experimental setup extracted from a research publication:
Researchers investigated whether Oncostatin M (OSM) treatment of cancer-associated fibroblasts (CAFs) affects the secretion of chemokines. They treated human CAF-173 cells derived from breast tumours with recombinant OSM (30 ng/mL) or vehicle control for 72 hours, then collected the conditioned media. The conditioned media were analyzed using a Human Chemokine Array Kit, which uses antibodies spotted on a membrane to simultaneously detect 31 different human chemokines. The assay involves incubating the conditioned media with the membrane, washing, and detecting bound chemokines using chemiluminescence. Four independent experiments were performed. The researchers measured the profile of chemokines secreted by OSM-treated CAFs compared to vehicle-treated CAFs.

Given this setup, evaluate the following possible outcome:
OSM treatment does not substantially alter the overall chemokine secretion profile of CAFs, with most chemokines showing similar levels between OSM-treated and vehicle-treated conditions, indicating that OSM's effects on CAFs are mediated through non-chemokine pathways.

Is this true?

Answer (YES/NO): NO